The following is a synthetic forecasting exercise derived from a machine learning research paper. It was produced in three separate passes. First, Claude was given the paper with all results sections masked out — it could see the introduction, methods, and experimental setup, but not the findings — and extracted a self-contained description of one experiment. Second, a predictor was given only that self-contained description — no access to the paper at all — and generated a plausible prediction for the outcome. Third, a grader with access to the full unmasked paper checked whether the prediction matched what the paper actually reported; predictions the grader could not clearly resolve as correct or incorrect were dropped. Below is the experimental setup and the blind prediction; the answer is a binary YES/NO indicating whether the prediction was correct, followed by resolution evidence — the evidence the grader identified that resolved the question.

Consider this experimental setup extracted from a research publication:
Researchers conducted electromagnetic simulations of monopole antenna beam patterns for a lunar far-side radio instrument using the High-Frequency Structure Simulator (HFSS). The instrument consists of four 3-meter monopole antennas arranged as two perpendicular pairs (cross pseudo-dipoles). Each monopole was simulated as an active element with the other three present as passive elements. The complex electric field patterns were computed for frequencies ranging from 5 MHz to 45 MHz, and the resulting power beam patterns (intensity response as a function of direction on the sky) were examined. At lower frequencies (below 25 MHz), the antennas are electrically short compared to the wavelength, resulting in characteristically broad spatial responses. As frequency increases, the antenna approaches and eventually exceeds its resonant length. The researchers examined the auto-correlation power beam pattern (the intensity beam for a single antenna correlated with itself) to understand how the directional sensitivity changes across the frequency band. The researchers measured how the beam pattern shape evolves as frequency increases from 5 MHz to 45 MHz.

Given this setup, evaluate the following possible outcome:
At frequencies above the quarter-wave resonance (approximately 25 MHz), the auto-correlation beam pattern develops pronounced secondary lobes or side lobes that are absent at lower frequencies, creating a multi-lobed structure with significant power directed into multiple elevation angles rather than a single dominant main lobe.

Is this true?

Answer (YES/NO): YES